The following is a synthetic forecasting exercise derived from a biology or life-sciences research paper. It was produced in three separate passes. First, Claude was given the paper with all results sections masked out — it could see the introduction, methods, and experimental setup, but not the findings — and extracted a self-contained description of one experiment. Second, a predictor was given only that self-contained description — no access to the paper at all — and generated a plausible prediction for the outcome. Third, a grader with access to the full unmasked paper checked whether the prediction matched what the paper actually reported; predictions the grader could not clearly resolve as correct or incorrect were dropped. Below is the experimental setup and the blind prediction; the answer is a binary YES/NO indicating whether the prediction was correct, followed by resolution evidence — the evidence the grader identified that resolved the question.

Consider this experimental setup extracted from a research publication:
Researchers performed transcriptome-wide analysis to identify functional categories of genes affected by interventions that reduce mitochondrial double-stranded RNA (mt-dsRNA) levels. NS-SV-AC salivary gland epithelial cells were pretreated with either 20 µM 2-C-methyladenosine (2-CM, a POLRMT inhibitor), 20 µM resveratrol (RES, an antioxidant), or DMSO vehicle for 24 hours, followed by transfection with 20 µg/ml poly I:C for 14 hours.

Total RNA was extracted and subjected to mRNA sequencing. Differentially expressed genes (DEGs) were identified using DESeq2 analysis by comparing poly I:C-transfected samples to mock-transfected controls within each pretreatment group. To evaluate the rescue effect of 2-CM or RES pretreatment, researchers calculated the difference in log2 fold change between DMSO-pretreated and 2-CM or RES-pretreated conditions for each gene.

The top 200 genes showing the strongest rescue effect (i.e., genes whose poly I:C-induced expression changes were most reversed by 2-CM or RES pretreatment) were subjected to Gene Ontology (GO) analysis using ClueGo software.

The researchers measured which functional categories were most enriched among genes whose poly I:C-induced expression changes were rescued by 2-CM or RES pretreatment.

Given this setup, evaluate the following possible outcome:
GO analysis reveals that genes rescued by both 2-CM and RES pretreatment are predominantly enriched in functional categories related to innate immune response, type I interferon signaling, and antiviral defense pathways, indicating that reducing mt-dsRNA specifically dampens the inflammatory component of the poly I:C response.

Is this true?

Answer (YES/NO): YES